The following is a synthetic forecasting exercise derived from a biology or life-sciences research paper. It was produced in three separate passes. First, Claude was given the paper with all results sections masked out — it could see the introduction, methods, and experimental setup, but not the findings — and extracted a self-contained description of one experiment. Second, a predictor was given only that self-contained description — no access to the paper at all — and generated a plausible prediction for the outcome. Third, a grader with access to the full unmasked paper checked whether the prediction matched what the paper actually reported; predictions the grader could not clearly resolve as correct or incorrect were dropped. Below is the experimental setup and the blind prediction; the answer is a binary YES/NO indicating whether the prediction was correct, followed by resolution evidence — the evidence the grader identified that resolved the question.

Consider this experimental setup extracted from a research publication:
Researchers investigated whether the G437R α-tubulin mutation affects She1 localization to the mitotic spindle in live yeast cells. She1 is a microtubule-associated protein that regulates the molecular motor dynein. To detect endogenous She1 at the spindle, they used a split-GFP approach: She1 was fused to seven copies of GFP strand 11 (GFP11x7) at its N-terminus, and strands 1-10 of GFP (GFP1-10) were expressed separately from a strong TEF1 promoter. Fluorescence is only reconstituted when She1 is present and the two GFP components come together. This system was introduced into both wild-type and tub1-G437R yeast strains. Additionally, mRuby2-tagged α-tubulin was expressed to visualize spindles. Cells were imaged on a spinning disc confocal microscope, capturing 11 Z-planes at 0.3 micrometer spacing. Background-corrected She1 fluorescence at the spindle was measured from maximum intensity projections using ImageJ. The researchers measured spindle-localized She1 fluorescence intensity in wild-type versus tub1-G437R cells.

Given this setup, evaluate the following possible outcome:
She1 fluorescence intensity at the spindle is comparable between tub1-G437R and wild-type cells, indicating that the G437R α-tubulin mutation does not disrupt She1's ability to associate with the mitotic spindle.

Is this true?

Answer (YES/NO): NO